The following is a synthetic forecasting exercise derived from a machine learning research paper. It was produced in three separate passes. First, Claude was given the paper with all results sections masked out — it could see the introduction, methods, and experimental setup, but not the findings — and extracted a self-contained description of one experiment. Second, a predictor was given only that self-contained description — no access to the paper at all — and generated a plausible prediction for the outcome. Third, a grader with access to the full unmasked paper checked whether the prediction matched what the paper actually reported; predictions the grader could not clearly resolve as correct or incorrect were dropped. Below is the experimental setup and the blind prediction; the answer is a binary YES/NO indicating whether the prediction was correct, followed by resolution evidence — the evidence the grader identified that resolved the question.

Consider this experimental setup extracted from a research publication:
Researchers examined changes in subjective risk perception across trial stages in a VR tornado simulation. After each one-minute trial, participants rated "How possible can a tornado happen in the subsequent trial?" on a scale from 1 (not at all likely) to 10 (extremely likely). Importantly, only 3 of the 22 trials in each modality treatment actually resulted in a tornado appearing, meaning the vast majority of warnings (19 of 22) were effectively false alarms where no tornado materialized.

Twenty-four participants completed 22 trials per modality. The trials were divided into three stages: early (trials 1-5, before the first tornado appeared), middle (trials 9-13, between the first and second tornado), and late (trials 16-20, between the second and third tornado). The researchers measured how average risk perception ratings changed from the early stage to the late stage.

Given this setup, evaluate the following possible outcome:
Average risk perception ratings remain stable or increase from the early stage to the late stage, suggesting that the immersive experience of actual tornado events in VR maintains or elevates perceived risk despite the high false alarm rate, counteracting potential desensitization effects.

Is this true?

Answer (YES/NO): YES